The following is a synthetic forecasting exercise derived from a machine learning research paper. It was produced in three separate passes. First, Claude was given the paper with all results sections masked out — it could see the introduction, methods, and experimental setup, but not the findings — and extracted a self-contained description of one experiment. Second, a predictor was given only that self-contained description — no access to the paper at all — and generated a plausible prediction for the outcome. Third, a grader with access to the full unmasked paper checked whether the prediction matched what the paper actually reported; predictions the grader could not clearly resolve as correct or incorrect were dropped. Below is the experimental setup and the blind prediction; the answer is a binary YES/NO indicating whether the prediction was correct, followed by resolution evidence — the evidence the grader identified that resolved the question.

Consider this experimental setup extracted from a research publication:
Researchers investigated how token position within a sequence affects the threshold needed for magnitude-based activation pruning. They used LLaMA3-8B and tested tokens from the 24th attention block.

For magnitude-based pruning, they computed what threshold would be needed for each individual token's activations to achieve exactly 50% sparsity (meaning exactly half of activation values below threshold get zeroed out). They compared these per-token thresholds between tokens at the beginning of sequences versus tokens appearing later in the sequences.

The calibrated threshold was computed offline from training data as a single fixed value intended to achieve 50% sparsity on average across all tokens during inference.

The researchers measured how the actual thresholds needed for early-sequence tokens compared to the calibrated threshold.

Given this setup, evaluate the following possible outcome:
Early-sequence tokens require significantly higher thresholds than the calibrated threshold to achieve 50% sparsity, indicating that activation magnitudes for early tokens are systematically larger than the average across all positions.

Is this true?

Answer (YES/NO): NO